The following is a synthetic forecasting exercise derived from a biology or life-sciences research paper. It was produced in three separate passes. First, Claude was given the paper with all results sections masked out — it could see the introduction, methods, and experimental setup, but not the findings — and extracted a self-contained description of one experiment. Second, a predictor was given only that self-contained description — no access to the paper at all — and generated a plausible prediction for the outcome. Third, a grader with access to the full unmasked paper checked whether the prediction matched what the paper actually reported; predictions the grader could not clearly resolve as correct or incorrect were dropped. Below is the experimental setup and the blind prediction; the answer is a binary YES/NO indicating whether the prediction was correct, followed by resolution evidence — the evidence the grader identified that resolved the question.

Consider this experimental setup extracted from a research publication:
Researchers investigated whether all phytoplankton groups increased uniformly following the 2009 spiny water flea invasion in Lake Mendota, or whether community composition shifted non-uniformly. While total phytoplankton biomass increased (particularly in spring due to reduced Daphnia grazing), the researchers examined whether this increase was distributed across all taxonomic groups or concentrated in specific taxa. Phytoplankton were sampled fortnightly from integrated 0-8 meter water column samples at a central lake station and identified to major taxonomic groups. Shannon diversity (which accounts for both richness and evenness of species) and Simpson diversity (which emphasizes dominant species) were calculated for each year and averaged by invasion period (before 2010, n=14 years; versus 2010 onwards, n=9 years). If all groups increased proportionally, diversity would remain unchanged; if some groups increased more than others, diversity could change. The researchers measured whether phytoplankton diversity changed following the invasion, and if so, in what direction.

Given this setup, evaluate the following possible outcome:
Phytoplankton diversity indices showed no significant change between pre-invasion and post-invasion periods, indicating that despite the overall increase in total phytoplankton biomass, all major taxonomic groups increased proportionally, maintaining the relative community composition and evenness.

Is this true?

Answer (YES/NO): NO